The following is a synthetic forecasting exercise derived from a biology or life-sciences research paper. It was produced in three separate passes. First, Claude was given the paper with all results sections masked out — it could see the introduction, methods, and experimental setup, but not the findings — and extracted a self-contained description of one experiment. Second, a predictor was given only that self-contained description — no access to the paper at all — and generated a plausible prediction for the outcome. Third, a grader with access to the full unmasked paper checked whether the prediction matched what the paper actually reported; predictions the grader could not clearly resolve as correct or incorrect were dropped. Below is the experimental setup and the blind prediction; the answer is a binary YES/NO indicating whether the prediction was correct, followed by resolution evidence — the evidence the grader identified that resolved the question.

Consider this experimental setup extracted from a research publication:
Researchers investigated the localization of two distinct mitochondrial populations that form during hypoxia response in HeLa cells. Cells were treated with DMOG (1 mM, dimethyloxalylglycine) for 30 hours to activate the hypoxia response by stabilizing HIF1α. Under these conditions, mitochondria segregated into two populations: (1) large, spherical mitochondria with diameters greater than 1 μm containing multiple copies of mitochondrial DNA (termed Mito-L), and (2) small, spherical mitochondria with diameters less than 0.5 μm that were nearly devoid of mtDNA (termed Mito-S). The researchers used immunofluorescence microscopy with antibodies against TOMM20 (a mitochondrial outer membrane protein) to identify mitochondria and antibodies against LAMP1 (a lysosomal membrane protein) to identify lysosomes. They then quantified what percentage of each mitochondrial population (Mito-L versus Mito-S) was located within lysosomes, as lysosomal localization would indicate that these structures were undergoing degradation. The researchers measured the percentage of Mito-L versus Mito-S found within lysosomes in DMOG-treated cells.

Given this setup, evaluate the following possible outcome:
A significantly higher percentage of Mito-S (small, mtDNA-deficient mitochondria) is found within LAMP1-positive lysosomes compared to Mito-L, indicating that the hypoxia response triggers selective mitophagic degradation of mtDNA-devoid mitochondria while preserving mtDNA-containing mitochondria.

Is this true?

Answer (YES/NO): YES